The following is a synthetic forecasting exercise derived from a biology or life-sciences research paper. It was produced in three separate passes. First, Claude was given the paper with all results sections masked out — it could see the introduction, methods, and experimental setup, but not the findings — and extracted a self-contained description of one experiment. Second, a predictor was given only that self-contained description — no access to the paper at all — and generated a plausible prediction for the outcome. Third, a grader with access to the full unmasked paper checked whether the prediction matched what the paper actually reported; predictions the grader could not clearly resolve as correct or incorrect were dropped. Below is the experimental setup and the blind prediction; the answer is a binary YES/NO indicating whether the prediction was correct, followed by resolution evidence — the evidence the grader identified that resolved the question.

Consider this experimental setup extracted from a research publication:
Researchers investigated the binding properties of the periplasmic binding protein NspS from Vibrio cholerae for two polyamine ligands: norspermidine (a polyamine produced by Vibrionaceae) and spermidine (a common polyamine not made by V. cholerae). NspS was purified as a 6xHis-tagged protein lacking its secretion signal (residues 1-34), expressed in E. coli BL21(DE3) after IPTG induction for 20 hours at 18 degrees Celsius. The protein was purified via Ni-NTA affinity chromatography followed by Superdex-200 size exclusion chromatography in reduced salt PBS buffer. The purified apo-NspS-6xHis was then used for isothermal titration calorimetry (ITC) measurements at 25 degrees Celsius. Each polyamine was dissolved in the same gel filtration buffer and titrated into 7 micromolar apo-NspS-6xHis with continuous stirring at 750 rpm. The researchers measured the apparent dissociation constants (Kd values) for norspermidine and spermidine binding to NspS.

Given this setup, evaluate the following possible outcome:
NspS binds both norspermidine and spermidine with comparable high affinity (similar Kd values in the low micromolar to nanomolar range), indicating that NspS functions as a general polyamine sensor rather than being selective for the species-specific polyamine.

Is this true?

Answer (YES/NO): YES